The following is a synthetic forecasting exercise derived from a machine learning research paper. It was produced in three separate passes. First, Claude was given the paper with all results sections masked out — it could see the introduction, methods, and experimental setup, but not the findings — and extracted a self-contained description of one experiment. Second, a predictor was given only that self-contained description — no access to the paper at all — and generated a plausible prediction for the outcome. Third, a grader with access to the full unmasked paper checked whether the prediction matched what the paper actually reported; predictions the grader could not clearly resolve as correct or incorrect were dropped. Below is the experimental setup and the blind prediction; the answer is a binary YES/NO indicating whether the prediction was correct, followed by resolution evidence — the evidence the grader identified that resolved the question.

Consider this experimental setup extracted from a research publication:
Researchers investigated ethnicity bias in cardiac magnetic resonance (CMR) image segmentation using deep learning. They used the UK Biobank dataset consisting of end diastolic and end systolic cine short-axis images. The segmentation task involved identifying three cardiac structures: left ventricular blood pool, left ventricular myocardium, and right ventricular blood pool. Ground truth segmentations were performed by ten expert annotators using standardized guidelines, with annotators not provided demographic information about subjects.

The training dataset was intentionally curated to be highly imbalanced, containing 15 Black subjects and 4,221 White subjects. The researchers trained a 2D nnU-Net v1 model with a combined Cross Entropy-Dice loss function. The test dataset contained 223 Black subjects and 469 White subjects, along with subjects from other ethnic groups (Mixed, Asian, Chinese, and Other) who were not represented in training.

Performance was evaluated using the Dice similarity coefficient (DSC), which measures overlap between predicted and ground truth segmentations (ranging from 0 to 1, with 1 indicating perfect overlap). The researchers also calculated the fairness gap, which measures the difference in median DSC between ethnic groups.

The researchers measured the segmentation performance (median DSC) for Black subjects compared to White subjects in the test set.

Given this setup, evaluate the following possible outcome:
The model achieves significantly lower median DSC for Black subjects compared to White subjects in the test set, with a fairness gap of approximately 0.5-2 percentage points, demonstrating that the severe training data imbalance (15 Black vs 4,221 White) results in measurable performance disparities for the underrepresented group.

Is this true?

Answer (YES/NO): NO